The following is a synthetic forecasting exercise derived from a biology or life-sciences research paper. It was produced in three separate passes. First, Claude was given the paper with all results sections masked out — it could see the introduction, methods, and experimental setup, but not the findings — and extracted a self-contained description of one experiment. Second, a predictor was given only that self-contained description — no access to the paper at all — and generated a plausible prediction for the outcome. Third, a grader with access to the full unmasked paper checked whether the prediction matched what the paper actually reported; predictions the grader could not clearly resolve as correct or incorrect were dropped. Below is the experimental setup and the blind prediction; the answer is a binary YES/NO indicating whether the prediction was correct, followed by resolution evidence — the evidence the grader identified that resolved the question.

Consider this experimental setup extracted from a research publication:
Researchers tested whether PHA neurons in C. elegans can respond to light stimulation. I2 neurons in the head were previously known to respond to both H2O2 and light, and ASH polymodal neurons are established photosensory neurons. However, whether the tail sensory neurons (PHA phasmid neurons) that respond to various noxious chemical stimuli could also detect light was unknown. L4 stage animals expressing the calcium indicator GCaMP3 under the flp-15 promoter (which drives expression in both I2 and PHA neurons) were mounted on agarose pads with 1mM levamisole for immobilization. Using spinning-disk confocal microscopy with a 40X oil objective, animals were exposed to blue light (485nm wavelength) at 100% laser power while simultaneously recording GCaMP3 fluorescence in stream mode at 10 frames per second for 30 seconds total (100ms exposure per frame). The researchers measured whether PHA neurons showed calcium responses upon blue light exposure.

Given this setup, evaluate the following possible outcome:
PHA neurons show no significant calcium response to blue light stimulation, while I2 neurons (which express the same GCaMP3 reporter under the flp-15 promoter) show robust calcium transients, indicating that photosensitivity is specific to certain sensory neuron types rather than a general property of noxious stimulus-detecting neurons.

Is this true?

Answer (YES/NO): NO